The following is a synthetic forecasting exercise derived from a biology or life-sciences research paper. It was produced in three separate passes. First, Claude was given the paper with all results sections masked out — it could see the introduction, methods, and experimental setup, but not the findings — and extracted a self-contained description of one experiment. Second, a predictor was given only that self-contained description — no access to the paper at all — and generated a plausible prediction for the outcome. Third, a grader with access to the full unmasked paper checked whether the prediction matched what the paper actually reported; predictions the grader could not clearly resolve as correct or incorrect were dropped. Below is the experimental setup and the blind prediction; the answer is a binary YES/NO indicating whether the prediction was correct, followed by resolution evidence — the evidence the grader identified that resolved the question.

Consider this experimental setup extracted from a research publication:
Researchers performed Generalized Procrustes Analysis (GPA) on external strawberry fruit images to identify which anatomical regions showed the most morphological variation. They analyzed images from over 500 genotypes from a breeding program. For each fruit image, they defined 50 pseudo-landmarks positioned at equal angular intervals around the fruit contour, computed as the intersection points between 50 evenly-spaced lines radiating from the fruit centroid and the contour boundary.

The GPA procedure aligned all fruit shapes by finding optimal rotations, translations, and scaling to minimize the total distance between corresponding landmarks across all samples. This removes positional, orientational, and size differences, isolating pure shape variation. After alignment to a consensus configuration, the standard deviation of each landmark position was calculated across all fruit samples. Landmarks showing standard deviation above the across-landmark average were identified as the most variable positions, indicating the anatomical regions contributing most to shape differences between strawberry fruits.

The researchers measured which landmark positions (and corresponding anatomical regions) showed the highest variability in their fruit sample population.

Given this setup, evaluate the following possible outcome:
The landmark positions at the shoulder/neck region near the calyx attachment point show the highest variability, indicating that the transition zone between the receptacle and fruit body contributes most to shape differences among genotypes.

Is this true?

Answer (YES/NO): NO